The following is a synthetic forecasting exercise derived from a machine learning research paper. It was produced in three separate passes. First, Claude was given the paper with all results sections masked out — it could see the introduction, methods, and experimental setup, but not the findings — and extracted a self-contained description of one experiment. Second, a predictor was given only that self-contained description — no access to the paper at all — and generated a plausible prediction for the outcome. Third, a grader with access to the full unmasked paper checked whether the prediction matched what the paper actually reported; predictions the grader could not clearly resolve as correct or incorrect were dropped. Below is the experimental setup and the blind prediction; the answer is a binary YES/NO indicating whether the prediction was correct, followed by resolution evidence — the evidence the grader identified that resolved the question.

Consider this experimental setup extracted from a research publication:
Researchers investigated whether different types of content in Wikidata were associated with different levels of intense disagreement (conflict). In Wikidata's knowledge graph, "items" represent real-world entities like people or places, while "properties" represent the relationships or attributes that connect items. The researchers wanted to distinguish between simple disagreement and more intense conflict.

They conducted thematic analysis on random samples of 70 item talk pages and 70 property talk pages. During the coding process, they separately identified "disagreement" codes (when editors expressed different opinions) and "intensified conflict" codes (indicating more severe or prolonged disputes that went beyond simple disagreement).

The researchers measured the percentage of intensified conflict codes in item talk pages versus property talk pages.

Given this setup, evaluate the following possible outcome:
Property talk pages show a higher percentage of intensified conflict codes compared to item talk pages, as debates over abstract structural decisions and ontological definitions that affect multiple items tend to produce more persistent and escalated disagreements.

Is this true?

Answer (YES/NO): NO